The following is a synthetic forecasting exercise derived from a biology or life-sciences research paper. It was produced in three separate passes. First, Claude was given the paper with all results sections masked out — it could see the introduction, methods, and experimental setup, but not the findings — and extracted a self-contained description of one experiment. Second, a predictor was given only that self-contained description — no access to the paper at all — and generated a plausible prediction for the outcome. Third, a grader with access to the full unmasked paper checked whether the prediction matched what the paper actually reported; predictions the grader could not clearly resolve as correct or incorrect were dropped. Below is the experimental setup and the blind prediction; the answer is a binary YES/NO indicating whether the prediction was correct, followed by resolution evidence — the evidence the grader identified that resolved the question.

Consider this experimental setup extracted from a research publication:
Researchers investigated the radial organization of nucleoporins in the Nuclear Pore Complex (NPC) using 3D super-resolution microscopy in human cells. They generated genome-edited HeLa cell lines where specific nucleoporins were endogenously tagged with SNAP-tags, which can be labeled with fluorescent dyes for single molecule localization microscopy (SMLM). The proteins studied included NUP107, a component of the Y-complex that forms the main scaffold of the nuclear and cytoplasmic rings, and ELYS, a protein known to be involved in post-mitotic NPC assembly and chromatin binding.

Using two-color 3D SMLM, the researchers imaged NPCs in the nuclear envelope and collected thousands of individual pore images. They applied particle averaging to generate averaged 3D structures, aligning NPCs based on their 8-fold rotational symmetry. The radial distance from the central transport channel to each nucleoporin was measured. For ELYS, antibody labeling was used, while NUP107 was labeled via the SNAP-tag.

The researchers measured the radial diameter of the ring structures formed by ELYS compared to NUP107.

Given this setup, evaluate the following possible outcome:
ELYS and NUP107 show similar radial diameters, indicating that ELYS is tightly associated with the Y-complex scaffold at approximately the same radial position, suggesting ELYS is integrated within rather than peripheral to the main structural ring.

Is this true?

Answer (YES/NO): NO